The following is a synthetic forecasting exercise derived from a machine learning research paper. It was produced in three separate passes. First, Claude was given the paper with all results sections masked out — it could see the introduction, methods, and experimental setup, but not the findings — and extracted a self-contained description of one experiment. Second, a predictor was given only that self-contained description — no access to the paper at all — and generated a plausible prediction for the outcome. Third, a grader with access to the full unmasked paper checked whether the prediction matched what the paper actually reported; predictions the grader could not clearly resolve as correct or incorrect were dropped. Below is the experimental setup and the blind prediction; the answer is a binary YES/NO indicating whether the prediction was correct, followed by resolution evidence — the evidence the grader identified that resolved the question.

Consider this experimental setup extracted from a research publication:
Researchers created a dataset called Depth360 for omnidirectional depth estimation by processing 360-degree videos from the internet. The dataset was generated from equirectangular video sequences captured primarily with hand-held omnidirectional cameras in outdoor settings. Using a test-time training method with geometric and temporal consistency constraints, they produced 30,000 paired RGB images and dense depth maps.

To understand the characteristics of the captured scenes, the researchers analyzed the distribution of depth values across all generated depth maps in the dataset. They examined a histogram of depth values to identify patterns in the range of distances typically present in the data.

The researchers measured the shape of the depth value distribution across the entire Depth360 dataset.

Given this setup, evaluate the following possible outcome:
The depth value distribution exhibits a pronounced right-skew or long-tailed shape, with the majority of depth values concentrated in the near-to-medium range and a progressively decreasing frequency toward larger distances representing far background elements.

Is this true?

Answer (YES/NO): NO